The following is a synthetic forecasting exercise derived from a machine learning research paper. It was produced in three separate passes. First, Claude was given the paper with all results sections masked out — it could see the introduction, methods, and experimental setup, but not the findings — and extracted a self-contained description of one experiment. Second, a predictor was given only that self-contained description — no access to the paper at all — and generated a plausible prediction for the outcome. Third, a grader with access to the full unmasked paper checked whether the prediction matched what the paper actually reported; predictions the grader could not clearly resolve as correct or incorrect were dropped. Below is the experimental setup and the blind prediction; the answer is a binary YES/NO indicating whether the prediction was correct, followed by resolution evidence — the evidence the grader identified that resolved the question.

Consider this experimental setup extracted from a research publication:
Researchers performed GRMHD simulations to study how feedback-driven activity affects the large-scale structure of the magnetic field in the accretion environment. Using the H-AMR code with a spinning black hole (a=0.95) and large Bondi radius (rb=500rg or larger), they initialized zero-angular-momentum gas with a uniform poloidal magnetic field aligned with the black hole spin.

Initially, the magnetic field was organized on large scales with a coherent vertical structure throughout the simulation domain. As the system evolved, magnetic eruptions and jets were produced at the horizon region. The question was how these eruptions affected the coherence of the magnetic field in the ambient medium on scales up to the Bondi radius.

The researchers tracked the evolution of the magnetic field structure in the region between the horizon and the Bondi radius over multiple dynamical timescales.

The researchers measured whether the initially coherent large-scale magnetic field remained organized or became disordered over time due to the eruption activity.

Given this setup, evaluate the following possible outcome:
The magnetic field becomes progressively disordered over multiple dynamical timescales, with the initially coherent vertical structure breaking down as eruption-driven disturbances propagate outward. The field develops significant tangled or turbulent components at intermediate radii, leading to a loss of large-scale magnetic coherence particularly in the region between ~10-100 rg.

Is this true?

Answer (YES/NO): YES